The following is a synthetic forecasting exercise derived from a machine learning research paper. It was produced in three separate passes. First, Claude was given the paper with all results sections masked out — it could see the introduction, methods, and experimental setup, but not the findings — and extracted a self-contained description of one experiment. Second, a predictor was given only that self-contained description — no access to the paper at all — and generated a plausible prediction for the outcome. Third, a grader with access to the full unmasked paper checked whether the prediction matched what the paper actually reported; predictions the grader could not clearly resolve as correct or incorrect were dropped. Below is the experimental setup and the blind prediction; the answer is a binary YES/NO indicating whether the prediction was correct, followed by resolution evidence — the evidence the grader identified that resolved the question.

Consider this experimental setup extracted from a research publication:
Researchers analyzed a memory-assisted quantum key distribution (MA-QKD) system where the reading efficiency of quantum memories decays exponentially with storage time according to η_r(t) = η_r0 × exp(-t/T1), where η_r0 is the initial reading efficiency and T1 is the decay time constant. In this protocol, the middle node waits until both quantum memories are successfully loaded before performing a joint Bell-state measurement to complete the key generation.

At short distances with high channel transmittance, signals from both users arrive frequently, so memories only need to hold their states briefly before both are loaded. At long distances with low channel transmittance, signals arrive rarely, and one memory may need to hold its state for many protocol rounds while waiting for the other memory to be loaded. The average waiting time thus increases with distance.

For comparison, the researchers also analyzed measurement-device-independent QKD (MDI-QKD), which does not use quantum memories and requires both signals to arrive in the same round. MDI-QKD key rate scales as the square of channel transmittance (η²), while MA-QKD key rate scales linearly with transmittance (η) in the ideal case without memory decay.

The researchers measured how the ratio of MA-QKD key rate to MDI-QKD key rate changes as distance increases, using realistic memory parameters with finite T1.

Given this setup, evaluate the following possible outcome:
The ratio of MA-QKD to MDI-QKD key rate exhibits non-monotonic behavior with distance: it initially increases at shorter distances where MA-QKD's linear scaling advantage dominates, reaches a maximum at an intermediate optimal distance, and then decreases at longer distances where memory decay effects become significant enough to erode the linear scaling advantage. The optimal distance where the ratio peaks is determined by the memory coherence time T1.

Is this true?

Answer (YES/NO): NO